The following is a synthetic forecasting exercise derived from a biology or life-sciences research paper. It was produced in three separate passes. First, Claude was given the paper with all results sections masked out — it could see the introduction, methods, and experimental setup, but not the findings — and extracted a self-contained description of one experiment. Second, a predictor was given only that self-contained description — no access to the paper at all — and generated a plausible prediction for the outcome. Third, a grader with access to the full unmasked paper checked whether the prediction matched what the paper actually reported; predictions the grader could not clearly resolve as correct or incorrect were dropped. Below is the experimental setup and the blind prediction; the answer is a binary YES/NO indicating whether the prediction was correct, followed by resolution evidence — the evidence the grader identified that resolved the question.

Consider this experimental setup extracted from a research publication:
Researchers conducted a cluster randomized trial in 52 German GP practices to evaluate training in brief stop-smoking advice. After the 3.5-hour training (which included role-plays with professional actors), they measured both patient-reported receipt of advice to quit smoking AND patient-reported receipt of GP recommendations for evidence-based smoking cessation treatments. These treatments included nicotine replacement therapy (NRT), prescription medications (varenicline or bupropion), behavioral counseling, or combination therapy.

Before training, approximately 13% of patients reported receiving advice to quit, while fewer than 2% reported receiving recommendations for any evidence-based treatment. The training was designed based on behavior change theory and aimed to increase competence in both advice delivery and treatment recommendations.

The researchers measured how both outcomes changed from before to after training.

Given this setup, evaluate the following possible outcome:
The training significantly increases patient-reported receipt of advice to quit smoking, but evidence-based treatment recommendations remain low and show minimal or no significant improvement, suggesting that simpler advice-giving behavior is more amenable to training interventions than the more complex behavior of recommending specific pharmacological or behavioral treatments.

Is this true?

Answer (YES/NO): NO